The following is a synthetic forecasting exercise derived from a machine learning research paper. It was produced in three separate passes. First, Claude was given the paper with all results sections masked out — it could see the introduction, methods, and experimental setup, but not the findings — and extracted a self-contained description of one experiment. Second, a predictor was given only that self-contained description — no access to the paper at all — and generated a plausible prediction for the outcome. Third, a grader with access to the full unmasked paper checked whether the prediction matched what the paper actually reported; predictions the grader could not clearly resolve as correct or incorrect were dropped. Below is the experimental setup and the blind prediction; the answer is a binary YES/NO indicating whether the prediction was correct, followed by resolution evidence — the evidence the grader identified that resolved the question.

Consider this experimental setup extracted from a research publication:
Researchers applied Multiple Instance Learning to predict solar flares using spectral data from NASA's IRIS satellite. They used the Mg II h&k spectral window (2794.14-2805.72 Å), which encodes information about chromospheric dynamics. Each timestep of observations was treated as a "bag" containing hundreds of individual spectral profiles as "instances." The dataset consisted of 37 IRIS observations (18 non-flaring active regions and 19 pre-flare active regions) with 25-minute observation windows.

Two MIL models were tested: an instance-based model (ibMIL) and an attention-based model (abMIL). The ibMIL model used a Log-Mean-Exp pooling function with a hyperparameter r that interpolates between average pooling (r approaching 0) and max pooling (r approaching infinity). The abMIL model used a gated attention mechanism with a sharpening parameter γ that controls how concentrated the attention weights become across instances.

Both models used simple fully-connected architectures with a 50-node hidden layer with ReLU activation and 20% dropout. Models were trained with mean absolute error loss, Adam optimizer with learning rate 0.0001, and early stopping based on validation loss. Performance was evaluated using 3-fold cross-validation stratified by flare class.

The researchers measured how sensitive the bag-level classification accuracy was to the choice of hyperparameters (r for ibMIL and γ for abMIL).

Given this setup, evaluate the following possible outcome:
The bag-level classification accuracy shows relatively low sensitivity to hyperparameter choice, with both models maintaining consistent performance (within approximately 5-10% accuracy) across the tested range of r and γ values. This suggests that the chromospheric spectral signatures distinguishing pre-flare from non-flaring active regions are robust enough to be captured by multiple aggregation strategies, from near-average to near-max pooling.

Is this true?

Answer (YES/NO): NO